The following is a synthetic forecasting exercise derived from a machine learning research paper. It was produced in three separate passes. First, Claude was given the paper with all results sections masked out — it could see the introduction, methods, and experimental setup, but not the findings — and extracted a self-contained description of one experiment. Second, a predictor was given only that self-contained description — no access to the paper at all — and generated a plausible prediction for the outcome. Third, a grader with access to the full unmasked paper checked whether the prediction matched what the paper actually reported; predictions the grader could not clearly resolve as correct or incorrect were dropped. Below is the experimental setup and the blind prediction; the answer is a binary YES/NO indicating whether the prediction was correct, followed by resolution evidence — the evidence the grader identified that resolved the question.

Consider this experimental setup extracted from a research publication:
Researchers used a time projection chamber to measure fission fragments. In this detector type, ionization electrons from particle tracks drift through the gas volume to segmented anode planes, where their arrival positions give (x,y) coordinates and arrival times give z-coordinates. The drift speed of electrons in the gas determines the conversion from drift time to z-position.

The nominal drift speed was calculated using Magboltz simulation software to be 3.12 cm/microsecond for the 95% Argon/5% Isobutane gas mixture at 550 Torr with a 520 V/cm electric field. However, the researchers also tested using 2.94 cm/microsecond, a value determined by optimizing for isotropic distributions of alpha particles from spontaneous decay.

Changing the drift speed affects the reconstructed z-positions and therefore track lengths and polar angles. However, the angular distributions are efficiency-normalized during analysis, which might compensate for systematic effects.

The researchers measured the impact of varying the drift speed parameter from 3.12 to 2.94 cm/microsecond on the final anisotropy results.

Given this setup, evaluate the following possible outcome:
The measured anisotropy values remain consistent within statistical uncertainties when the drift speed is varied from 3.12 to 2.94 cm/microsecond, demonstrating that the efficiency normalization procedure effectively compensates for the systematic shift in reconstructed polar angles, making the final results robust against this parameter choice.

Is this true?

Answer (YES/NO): NO